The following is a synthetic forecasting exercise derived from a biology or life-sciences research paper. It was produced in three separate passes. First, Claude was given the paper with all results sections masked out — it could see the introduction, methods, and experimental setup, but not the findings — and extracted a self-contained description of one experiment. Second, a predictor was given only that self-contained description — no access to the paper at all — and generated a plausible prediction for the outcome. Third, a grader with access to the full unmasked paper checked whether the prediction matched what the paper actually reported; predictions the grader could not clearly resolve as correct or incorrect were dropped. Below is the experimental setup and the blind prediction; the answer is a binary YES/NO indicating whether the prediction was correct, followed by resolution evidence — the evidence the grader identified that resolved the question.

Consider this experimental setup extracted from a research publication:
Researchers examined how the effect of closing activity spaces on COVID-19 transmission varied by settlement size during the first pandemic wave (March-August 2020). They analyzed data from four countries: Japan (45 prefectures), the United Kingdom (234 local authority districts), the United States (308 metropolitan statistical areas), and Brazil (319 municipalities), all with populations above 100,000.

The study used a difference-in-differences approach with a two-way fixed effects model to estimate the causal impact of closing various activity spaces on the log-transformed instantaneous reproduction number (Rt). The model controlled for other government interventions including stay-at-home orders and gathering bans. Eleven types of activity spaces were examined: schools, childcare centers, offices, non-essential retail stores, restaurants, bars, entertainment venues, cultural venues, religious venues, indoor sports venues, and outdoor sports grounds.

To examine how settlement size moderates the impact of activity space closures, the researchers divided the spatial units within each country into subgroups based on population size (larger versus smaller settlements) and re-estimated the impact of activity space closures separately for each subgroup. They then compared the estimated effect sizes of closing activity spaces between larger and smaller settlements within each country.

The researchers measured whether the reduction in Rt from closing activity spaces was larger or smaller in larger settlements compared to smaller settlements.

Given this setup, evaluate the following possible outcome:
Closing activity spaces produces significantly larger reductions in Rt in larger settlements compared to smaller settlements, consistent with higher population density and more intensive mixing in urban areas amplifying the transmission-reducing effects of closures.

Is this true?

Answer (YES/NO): NO